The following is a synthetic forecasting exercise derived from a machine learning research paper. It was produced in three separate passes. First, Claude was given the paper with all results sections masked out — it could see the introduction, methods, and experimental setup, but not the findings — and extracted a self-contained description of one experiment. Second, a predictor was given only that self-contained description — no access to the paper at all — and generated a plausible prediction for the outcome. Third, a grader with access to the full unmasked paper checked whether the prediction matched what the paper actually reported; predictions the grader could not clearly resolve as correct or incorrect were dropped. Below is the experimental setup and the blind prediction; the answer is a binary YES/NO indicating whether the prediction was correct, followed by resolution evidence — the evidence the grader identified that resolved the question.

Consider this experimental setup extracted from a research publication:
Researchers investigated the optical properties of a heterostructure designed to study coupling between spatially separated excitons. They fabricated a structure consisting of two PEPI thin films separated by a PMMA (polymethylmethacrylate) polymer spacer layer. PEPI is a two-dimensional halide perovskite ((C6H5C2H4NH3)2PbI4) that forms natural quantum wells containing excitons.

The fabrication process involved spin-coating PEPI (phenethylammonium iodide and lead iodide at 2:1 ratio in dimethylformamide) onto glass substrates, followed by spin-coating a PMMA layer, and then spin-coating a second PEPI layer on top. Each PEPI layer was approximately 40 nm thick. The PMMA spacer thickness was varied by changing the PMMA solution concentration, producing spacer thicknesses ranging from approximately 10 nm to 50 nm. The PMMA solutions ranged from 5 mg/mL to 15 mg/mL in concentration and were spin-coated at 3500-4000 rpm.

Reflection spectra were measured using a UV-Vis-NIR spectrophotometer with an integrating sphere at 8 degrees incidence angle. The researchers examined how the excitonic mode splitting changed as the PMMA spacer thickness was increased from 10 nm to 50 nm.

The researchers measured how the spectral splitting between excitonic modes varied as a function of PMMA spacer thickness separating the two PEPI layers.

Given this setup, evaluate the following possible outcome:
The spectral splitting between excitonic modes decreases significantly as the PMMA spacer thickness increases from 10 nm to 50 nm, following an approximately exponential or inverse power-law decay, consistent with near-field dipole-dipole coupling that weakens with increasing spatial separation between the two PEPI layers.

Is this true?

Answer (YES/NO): NO